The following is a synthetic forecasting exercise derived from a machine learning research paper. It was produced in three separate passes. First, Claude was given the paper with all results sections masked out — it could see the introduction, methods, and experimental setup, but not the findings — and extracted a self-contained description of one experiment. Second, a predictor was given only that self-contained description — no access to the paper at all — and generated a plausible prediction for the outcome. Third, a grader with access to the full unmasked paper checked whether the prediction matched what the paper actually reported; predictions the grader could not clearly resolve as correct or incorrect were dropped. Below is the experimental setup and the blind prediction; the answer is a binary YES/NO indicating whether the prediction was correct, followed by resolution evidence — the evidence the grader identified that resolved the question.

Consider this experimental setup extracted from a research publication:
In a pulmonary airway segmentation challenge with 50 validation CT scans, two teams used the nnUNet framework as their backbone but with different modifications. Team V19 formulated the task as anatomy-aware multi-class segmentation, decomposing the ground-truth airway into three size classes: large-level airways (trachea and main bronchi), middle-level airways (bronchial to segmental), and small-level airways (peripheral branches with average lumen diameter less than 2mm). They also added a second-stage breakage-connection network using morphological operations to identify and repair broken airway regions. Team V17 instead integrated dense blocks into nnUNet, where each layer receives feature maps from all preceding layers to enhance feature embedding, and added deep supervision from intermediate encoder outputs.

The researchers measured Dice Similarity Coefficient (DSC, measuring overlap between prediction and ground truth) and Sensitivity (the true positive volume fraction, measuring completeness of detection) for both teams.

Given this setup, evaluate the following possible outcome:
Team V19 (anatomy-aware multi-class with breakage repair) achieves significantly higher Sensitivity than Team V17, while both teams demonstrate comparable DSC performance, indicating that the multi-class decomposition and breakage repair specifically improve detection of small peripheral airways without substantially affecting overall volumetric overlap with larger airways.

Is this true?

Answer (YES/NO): YES